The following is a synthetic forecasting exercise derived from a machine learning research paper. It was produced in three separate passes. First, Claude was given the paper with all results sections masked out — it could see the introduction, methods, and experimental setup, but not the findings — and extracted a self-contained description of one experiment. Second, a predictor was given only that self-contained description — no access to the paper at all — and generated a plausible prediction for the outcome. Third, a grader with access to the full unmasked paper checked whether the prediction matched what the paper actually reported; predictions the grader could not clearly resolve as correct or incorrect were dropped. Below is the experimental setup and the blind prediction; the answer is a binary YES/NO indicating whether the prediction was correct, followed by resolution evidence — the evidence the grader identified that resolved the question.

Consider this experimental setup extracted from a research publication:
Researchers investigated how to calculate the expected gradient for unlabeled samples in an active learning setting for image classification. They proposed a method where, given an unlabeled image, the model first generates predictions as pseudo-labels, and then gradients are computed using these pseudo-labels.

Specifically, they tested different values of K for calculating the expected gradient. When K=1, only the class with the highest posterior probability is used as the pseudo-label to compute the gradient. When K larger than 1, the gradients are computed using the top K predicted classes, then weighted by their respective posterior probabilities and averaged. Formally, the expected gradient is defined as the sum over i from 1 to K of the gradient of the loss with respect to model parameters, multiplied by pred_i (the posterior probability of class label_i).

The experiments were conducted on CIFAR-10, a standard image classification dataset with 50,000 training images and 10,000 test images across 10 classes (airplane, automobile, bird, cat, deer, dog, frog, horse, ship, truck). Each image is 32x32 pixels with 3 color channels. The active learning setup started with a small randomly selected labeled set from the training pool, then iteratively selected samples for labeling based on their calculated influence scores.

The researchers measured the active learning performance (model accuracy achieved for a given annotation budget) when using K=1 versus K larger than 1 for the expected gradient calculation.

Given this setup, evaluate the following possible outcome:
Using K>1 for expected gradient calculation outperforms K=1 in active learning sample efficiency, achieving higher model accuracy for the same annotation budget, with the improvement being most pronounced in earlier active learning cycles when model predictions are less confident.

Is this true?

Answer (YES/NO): NO